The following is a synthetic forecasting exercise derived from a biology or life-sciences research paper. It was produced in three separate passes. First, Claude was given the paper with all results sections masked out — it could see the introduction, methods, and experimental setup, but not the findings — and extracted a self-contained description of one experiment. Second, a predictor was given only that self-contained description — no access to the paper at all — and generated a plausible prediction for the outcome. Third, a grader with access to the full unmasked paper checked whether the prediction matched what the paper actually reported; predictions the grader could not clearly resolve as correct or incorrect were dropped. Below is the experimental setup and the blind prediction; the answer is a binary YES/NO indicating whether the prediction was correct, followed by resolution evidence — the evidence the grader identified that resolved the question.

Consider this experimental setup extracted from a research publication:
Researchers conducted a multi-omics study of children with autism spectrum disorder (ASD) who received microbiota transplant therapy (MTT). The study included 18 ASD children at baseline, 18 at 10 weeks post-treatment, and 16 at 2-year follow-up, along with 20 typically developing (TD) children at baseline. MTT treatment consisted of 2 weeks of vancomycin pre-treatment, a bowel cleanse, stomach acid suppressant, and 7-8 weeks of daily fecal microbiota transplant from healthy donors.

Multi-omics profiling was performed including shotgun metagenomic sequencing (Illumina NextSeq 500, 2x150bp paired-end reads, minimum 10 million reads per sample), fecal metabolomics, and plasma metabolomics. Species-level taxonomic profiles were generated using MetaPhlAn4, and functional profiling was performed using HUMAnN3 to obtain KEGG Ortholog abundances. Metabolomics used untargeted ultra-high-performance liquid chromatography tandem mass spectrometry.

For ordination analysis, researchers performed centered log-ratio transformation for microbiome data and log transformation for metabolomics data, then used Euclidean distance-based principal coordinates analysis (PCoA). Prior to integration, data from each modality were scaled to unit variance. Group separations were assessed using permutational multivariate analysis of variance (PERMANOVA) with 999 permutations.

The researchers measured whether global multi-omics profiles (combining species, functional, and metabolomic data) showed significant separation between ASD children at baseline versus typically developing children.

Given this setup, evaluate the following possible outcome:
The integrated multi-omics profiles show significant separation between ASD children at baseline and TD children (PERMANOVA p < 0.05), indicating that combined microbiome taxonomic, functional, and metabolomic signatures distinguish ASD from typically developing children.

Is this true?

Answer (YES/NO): YES